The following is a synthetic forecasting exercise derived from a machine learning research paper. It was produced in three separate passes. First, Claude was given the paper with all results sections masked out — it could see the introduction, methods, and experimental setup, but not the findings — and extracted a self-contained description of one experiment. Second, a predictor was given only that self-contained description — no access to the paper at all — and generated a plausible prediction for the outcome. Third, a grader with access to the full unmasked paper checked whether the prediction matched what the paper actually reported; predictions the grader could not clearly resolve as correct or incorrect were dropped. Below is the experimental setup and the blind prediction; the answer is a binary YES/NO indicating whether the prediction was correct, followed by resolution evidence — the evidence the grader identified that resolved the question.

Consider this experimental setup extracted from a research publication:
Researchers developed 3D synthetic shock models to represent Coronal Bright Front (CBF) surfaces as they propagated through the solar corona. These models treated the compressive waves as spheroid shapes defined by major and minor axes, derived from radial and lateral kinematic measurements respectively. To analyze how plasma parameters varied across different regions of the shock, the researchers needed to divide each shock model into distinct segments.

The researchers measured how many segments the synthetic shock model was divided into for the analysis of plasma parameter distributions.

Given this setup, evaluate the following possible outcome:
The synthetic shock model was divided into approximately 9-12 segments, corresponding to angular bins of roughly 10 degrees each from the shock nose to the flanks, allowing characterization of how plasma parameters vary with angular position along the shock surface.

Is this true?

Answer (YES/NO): NO